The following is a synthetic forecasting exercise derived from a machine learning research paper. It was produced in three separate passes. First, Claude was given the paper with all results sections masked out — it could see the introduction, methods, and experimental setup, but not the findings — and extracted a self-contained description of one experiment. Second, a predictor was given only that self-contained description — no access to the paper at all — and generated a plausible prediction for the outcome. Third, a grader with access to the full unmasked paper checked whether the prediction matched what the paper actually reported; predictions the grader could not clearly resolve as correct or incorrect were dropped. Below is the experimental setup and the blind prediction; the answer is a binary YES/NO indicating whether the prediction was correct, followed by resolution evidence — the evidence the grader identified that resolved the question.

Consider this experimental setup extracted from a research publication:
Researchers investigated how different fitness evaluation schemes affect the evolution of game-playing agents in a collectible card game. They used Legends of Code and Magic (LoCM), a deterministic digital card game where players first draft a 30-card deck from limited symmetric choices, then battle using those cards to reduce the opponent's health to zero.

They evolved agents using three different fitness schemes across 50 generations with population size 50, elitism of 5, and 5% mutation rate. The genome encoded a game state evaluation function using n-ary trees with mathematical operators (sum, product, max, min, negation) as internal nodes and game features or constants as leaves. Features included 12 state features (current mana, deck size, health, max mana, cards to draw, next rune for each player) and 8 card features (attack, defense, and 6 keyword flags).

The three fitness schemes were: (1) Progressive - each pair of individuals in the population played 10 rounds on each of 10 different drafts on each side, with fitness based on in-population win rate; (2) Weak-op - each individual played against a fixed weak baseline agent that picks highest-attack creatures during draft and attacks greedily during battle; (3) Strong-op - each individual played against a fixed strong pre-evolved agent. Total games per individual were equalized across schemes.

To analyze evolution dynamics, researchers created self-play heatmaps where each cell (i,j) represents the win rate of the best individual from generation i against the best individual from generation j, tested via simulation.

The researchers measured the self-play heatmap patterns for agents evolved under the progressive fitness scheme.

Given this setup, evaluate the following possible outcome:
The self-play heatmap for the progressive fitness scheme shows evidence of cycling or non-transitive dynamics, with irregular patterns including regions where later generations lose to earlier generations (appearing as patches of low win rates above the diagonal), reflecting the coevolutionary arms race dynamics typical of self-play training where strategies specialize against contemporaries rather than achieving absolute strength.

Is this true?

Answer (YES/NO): NO